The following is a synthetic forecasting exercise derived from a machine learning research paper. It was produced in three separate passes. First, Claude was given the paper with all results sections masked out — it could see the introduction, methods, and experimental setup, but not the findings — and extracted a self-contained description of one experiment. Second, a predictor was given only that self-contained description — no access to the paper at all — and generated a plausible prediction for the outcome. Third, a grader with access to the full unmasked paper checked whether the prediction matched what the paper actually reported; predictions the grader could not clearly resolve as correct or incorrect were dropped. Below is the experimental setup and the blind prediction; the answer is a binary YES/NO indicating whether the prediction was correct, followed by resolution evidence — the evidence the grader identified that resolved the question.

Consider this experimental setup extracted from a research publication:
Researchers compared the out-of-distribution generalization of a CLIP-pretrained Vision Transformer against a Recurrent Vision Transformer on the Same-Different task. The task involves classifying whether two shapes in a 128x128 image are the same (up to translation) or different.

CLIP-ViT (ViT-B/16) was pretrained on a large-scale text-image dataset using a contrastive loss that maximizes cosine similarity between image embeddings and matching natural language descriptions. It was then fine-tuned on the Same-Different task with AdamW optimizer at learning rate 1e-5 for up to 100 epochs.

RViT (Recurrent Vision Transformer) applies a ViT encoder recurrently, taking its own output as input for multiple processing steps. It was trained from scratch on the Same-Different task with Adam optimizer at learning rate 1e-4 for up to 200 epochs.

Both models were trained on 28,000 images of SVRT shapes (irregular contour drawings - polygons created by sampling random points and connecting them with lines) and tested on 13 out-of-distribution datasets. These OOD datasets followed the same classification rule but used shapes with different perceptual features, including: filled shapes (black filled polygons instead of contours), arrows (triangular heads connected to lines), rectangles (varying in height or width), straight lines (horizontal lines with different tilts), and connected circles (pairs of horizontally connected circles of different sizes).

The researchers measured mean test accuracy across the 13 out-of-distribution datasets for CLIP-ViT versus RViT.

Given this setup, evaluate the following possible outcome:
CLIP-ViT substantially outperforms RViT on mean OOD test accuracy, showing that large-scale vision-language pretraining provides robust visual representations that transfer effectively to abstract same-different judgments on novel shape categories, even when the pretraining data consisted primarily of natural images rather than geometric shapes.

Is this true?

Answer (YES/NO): NO